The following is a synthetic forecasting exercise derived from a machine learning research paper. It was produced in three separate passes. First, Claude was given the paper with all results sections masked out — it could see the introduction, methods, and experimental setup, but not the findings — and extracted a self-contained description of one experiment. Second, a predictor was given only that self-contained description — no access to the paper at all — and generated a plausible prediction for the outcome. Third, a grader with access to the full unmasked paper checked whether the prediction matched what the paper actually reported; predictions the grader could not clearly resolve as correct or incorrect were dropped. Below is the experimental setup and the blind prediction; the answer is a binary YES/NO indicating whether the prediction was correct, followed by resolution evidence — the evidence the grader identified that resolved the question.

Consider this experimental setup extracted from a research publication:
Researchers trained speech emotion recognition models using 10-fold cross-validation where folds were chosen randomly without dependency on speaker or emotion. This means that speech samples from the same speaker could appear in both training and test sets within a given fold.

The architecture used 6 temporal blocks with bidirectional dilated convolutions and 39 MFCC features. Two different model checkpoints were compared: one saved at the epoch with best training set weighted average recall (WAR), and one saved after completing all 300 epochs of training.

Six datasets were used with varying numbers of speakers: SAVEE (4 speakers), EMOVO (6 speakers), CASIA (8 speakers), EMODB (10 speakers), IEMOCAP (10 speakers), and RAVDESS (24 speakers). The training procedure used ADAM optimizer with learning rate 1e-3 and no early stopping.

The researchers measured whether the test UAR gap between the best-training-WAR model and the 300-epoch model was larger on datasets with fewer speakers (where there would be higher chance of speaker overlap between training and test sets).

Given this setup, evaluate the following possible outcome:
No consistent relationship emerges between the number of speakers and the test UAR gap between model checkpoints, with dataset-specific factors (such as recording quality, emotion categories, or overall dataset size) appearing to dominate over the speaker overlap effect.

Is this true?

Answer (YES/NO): YES